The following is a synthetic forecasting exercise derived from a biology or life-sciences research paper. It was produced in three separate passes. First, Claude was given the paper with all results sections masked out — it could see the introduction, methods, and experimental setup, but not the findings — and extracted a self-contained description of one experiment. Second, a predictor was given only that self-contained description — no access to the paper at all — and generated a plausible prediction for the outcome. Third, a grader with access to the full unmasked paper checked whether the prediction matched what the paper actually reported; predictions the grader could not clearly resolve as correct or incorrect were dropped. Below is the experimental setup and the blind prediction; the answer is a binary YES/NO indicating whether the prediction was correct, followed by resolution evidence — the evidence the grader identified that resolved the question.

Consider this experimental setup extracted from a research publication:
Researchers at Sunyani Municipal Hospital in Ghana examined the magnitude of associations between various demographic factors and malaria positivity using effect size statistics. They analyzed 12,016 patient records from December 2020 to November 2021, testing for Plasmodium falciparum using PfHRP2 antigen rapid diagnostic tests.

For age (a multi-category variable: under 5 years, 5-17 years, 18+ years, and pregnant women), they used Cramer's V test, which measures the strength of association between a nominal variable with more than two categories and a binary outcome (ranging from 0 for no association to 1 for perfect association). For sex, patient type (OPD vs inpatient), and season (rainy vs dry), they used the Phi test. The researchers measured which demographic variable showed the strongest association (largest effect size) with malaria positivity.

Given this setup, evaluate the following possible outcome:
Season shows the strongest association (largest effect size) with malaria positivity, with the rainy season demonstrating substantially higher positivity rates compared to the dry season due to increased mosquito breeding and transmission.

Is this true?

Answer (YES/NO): NO